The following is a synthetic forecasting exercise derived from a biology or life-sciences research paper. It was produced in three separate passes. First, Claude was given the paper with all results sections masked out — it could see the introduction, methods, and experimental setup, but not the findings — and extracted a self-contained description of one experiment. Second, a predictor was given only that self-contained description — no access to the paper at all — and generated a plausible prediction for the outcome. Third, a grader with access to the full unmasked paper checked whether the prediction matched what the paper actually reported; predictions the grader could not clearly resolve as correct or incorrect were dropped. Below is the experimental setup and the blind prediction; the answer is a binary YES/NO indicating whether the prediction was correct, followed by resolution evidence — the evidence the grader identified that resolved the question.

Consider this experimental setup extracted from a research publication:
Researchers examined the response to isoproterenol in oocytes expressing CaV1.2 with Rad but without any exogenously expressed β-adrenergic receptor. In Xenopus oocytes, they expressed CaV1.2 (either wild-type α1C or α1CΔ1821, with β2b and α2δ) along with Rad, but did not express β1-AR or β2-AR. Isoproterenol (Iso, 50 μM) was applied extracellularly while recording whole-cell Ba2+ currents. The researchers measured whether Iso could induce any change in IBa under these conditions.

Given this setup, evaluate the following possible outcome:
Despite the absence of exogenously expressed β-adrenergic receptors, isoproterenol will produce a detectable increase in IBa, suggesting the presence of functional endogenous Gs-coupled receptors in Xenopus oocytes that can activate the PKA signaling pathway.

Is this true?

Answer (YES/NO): YES